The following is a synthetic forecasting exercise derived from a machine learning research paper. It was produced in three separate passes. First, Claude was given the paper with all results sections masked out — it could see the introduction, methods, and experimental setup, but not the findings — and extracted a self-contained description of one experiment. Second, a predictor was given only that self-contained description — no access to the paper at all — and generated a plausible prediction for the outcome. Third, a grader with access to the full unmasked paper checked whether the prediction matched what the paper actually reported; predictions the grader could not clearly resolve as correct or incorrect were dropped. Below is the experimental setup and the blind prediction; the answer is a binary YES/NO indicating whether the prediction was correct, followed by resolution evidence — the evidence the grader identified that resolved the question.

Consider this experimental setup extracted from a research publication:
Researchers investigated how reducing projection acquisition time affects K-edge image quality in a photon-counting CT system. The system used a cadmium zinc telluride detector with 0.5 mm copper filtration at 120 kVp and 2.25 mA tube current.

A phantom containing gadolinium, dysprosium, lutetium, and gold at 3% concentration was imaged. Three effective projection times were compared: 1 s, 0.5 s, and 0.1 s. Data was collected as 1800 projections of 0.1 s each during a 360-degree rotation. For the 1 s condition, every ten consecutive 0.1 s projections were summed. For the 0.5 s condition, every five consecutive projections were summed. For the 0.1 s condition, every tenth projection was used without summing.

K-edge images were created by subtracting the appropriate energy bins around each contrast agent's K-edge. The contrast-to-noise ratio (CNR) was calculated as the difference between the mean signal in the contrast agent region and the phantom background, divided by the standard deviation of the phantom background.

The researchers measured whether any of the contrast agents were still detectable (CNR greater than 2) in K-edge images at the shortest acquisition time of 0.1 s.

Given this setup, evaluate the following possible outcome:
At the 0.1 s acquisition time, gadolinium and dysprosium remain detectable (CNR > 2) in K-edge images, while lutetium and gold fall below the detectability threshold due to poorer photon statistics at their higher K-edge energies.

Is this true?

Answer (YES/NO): NO